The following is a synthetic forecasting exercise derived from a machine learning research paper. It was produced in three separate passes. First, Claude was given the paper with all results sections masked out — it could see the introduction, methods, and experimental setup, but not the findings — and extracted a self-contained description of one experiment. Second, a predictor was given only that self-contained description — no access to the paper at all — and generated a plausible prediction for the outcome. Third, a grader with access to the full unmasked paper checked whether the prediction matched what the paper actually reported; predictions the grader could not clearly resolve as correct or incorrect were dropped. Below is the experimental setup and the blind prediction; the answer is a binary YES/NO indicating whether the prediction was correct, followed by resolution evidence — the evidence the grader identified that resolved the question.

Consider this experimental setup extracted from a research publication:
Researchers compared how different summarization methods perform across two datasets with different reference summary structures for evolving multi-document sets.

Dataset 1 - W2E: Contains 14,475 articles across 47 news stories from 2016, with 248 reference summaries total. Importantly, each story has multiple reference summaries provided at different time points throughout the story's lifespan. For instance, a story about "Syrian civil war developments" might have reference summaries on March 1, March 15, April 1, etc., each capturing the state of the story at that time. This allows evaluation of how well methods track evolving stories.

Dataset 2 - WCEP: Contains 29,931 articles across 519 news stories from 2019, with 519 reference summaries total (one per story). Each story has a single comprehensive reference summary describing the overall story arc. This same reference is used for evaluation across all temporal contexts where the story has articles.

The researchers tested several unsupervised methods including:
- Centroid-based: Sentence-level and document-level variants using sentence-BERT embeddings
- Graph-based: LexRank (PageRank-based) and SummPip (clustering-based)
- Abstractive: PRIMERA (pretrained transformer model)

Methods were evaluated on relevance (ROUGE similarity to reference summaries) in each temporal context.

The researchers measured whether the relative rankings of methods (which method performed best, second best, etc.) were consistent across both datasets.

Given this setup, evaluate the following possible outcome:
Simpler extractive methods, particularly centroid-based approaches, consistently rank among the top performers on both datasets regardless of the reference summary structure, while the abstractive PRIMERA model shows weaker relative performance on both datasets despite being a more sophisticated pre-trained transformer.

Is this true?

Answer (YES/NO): NO